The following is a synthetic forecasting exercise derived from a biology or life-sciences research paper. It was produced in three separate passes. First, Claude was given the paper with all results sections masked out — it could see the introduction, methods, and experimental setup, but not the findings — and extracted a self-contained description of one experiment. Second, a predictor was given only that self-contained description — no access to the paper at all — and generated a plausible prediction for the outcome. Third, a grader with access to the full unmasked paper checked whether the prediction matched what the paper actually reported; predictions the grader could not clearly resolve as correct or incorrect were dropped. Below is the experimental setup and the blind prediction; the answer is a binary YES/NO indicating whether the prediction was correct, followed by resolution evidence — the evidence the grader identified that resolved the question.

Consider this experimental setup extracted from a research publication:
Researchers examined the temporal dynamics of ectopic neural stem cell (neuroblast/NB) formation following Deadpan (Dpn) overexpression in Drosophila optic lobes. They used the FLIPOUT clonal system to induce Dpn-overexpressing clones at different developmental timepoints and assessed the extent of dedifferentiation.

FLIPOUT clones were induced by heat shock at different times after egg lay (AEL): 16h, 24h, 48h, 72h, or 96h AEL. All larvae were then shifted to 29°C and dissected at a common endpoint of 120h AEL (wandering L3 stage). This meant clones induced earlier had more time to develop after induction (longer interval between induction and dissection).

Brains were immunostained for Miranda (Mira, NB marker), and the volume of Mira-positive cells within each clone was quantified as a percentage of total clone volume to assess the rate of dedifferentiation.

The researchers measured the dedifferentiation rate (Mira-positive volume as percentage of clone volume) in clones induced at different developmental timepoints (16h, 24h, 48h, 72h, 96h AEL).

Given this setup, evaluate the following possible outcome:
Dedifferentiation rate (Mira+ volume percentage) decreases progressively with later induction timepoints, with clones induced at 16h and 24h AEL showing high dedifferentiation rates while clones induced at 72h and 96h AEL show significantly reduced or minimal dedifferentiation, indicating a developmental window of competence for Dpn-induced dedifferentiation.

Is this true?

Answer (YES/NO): NO